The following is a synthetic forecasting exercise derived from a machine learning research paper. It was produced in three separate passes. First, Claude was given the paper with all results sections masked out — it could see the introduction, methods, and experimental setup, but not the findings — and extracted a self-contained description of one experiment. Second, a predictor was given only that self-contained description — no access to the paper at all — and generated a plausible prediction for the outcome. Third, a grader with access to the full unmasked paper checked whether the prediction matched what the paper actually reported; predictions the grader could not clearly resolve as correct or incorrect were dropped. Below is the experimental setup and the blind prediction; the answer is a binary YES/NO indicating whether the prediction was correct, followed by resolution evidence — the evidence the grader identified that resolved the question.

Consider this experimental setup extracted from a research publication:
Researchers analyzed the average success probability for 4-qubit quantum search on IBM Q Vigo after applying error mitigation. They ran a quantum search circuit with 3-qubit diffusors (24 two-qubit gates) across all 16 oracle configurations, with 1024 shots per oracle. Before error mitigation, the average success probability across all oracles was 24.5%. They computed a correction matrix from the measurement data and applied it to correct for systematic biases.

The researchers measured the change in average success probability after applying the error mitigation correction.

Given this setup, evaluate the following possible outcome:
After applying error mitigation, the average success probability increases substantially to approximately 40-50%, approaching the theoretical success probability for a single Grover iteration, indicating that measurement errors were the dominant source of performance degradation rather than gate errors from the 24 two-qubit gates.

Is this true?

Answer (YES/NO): NO